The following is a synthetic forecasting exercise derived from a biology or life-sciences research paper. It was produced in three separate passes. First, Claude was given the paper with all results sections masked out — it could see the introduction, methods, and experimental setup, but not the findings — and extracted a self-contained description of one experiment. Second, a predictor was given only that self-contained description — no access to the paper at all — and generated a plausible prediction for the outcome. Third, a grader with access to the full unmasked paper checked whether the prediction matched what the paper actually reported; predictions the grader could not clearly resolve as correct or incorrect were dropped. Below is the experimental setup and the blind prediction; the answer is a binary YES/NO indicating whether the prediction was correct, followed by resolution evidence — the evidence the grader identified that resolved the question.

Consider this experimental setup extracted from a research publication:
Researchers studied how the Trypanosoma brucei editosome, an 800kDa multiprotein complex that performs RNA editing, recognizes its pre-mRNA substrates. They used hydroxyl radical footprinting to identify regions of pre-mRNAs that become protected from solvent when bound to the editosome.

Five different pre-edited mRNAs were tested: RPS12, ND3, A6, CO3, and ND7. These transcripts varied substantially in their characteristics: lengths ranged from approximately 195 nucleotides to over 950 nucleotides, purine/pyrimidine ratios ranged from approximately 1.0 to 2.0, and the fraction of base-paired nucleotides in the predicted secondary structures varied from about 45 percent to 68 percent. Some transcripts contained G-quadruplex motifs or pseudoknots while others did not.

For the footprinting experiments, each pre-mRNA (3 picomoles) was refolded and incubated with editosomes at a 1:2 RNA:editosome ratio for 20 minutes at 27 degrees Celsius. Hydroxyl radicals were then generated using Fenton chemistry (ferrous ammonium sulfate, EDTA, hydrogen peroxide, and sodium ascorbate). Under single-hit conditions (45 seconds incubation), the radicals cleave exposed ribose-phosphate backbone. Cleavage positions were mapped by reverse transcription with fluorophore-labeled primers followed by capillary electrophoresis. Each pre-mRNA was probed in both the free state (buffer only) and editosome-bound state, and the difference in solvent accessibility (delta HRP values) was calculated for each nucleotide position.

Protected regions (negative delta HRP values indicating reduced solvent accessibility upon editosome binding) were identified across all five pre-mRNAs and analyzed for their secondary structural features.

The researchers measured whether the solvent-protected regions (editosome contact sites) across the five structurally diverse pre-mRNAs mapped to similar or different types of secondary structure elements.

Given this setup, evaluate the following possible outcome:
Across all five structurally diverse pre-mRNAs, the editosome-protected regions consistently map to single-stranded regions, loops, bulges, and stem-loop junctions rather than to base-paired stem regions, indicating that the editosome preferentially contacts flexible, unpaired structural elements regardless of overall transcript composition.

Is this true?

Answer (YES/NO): NO